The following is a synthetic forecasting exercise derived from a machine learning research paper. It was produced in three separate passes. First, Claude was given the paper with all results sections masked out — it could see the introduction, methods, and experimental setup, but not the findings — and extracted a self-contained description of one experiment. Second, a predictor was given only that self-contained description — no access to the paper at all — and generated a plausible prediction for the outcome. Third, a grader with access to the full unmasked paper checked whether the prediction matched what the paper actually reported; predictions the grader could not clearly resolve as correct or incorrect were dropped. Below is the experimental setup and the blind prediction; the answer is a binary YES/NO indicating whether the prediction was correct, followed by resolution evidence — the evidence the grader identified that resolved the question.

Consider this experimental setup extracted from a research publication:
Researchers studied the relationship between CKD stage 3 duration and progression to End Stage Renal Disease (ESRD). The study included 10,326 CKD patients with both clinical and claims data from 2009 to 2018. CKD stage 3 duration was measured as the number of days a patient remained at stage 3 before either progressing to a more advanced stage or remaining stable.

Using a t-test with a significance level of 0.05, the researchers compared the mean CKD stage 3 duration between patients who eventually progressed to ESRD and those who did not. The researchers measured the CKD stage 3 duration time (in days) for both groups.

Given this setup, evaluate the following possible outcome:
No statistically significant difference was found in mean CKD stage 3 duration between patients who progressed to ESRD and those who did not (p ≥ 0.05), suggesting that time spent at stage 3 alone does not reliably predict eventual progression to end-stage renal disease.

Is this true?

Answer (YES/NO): NO